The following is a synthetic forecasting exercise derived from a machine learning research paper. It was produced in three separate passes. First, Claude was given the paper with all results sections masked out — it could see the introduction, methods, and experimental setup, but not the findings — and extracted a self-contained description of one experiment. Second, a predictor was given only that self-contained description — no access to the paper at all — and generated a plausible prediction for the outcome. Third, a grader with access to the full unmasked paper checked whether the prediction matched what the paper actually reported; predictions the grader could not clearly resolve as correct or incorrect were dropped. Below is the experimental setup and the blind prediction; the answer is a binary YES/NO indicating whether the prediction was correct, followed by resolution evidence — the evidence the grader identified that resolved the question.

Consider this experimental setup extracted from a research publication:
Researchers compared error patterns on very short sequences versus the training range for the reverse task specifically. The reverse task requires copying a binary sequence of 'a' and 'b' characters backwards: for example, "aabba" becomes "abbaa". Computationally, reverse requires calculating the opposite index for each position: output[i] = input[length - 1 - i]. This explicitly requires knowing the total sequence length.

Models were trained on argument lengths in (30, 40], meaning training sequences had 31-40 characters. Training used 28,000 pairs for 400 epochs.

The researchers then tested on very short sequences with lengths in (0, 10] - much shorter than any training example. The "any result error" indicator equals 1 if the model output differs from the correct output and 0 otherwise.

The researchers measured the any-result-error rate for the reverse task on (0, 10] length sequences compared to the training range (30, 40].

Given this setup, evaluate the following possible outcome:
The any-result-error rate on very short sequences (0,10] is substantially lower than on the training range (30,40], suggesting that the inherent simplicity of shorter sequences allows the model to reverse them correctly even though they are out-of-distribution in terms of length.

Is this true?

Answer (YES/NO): NO